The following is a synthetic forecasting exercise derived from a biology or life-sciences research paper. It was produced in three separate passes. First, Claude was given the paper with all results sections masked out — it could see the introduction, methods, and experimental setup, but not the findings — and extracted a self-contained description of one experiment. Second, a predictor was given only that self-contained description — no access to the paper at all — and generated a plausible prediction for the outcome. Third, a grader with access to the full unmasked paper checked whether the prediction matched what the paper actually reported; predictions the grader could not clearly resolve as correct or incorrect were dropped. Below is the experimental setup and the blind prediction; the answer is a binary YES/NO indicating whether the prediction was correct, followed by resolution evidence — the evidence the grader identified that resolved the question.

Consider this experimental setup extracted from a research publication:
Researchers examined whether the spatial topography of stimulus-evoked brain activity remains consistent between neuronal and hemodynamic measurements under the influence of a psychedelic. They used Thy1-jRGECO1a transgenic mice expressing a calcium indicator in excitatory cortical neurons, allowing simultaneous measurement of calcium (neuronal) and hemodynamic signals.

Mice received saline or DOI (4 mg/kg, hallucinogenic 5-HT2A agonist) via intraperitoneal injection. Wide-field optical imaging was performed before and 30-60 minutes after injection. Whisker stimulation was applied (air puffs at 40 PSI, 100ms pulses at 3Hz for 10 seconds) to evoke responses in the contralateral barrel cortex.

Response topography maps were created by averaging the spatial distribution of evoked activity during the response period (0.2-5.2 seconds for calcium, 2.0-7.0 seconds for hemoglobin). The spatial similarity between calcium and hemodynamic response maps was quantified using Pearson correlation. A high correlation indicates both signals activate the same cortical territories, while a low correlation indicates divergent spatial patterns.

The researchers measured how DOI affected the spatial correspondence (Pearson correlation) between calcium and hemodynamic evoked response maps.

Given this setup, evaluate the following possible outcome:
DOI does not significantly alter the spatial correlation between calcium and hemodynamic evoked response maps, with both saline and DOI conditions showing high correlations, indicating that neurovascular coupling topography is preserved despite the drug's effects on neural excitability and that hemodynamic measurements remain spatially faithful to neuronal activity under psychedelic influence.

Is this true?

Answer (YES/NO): NO